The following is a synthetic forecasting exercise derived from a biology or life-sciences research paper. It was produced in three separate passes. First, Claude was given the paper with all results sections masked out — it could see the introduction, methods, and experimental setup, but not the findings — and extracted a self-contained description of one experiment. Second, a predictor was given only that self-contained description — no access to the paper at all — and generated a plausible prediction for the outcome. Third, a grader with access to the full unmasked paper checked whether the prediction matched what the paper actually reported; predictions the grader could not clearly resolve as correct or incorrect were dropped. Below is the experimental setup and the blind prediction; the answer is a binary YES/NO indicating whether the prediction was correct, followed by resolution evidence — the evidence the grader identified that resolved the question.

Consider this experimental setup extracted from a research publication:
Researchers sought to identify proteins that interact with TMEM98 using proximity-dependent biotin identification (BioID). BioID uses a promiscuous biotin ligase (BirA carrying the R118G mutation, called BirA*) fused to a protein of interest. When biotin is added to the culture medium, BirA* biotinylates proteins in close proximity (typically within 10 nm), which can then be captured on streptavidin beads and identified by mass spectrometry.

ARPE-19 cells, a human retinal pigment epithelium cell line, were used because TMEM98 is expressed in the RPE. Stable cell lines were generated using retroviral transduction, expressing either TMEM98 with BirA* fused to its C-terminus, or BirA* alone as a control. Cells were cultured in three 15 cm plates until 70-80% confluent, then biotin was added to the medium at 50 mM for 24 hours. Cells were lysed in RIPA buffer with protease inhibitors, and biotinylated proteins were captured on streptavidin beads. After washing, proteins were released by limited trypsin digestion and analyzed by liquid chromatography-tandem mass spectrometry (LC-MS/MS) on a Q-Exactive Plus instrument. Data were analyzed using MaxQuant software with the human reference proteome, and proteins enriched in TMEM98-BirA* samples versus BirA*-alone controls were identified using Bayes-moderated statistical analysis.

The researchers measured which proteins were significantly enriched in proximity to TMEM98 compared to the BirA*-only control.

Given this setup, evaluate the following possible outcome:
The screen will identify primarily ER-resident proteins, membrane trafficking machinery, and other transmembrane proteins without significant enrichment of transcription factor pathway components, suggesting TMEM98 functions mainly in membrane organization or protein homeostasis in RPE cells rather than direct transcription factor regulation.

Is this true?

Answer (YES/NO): NO